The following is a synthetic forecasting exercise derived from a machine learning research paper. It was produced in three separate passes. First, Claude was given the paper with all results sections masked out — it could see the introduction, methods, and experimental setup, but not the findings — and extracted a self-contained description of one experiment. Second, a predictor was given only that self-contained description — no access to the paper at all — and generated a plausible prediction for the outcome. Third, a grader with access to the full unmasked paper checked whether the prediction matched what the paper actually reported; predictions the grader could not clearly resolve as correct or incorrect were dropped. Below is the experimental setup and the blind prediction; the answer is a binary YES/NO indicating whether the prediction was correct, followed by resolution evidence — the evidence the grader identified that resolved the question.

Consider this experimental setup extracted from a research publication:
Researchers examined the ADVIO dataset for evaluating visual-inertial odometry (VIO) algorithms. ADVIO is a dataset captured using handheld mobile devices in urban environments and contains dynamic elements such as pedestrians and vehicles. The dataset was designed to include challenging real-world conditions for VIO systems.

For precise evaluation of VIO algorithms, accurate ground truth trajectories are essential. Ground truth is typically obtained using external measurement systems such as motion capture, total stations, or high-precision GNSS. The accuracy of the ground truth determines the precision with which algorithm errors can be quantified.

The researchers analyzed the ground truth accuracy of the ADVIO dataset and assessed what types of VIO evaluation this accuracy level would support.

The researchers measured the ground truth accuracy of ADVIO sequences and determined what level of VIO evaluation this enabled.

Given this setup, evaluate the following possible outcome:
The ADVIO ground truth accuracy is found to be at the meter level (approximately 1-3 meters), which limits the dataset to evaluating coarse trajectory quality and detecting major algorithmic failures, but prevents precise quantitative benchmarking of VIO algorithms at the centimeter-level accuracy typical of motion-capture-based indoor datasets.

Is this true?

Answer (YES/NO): NO